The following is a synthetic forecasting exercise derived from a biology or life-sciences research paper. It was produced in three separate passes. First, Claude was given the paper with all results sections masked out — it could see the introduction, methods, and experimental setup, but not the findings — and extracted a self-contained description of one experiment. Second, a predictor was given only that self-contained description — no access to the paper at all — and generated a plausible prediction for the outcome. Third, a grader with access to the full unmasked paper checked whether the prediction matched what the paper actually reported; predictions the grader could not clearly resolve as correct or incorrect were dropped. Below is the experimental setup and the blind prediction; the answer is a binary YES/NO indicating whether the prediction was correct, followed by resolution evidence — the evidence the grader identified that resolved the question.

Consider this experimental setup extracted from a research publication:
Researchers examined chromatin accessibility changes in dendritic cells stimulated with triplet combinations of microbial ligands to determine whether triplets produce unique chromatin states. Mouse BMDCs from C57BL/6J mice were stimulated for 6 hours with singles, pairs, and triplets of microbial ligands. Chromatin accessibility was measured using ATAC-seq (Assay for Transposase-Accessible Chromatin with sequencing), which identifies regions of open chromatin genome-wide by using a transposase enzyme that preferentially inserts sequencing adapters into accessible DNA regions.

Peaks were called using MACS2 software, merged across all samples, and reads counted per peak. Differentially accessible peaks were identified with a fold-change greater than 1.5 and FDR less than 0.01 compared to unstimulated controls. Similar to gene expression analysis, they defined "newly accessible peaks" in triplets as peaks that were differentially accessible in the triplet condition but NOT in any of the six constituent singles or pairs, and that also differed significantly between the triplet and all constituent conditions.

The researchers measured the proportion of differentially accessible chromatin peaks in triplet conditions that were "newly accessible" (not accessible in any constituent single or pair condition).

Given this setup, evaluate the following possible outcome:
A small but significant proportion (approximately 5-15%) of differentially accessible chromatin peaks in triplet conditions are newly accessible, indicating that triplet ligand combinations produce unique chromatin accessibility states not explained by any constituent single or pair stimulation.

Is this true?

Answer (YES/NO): NO